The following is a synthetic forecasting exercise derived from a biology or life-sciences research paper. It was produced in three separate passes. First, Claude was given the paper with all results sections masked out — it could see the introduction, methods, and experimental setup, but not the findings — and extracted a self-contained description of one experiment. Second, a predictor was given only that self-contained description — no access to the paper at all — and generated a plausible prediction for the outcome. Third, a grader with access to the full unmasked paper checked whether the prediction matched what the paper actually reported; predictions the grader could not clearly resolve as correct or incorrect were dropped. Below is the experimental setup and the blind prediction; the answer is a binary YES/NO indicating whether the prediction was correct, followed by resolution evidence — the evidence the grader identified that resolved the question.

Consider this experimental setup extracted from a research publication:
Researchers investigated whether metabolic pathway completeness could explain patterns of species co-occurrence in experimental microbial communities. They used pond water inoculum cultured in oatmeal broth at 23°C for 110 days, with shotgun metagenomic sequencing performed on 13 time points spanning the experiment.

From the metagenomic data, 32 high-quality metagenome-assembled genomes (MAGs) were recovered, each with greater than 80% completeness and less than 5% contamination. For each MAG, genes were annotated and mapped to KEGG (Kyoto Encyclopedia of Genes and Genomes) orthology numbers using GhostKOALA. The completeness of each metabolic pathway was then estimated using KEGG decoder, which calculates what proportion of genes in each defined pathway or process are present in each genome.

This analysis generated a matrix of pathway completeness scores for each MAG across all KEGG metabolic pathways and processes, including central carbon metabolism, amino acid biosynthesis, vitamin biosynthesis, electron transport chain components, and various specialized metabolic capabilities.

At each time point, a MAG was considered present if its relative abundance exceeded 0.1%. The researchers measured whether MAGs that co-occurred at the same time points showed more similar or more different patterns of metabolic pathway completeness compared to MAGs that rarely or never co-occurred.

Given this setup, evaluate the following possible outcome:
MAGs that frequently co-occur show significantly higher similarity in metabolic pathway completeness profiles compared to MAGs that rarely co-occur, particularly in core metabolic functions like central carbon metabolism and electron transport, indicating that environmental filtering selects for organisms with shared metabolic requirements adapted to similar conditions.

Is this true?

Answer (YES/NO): NO